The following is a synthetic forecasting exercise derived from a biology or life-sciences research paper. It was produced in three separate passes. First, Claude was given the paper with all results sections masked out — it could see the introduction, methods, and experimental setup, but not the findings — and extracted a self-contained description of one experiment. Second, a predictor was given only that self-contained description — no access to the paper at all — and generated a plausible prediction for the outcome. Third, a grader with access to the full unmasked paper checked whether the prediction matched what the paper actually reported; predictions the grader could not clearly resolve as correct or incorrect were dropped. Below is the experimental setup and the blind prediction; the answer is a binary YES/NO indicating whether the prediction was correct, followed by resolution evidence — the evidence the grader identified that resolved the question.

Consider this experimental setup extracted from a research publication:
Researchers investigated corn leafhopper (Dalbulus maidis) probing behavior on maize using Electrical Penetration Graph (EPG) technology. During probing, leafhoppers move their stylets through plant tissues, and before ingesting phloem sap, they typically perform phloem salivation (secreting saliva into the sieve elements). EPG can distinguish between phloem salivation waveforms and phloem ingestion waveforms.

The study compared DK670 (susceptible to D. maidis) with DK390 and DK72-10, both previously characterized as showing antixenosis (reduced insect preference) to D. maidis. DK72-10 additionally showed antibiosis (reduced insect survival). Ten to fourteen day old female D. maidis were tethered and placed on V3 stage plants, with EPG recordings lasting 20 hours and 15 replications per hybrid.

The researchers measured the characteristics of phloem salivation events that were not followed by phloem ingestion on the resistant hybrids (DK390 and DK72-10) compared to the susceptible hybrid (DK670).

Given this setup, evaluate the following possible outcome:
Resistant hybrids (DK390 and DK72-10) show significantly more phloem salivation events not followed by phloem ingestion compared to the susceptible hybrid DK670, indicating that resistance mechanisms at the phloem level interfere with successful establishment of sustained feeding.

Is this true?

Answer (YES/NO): YES